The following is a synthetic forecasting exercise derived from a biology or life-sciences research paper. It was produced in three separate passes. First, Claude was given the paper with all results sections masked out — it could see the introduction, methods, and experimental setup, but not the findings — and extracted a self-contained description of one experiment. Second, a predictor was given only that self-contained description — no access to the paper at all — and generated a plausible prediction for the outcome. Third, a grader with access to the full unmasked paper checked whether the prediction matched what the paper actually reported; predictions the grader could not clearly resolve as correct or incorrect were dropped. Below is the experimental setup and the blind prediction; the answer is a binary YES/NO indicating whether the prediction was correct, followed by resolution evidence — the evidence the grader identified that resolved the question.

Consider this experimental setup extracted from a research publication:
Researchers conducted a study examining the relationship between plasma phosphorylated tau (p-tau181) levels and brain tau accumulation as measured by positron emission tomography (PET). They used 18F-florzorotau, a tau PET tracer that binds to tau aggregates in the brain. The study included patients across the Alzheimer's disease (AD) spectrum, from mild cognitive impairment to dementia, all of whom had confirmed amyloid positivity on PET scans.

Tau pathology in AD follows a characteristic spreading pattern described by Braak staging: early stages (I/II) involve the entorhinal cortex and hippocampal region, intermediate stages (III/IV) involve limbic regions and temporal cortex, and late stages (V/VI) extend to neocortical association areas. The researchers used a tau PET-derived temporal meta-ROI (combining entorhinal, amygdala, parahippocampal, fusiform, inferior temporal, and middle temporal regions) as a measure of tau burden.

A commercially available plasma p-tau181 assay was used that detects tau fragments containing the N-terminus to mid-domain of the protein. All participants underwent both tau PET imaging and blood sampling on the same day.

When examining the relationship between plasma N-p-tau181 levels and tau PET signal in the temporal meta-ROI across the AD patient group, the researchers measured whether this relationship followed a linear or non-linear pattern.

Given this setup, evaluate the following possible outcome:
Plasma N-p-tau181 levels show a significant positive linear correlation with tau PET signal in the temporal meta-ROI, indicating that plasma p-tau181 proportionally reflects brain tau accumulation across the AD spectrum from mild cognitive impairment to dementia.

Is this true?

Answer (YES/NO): NO